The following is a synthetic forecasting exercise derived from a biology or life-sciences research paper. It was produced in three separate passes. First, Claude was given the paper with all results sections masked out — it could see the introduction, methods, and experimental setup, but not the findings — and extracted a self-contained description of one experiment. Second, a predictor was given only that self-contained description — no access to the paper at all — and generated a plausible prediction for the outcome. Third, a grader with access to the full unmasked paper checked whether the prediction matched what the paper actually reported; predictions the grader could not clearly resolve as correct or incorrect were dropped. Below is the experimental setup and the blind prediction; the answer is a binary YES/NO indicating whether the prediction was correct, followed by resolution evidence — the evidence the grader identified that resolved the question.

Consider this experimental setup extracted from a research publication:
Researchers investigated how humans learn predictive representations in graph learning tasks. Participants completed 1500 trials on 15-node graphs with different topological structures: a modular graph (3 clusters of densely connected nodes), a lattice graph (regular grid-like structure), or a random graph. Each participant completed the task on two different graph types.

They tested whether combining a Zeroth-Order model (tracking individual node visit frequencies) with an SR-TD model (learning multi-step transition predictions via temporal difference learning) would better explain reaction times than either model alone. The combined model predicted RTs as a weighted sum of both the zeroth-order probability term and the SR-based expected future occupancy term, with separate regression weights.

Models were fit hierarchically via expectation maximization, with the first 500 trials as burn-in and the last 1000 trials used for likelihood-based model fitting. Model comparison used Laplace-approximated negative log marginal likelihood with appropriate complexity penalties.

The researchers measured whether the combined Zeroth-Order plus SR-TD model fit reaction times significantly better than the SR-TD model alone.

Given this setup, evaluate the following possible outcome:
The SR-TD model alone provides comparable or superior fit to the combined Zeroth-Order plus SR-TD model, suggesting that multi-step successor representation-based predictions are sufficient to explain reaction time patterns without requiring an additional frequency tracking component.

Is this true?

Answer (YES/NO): NO